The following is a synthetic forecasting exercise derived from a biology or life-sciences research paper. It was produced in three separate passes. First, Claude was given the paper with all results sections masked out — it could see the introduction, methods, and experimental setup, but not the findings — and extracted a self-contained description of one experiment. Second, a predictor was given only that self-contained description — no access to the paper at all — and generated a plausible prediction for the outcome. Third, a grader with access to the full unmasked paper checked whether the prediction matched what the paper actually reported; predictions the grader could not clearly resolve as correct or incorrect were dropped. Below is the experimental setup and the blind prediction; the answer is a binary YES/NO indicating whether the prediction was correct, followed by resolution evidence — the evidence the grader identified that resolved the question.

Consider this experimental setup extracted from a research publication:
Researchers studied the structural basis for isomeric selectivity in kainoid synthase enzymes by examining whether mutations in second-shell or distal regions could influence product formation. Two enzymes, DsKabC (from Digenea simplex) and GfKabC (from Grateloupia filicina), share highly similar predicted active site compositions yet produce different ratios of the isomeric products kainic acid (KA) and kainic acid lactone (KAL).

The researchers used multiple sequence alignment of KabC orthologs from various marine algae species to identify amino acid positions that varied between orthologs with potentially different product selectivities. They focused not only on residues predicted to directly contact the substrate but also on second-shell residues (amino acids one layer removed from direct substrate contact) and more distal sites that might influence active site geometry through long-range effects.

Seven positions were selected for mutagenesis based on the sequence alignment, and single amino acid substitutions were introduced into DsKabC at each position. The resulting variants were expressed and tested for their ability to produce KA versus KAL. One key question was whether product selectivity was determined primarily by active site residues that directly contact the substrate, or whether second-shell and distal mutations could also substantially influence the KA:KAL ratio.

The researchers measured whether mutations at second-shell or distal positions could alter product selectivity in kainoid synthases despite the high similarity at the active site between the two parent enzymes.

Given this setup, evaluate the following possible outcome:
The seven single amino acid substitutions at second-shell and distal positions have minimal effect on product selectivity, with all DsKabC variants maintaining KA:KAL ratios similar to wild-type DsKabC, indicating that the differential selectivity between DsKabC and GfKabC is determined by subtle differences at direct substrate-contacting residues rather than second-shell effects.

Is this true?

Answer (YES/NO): NO